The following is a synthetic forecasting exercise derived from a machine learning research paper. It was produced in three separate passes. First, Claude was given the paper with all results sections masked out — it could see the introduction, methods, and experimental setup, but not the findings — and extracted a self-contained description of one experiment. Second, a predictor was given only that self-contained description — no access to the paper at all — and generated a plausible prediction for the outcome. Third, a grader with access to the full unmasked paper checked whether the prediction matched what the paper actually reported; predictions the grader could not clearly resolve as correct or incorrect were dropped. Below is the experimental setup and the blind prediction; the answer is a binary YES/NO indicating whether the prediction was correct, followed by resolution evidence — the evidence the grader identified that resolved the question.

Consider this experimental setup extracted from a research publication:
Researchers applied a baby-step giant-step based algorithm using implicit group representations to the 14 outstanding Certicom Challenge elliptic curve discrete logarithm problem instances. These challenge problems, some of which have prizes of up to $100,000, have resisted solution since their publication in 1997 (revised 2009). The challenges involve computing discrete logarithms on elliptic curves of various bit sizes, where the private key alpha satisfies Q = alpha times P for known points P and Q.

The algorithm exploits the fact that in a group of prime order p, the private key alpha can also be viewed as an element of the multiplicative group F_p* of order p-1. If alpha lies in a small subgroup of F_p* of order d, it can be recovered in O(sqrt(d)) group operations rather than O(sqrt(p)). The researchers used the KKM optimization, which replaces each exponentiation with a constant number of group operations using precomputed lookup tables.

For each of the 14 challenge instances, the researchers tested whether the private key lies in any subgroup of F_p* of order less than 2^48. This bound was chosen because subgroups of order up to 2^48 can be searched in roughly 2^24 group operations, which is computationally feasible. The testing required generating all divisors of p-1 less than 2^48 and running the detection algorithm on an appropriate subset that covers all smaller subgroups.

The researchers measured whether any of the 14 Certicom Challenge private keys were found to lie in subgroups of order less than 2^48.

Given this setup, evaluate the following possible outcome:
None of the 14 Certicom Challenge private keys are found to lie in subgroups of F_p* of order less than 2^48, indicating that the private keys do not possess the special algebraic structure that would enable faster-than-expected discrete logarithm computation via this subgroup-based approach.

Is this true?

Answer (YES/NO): YES